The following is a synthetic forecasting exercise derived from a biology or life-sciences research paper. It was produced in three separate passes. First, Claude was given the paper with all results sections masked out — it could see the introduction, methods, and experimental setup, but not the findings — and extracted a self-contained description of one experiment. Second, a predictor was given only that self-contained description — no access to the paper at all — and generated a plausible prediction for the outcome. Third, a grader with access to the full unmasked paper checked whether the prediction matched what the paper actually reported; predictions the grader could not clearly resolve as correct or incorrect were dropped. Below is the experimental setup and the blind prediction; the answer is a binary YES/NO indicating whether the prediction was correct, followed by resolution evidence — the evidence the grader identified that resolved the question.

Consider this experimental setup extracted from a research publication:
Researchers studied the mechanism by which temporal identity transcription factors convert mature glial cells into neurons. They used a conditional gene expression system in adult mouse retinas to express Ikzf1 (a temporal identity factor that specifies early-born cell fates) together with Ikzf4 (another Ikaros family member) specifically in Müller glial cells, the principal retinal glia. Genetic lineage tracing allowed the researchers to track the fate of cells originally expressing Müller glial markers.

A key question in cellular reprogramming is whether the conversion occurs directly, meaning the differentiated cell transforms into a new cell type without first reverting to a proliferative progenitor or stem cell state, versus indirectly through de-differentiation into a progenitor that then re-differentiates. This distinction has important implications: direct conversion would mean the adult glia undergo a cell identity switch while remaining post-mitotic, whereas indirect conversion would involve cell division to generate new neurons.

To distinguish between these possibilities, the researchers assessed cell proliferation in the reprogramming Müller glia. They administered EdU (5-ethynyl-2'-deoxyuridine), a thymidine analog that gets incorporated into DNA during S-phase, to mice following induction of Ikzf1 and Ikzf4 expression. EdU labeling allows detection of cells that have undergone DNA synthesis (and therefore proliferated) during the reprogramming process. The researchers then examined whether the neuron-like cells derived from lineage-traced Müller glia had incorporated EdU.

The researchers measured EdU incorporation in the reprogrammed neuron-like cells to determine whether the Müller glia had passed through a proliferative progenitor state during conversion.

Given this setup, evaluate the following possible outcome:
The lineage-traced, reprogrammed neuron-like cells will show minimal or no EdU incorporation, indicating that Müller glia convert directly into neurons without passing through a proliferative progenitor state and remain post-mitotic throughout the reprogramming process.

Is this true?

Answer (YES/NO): YES